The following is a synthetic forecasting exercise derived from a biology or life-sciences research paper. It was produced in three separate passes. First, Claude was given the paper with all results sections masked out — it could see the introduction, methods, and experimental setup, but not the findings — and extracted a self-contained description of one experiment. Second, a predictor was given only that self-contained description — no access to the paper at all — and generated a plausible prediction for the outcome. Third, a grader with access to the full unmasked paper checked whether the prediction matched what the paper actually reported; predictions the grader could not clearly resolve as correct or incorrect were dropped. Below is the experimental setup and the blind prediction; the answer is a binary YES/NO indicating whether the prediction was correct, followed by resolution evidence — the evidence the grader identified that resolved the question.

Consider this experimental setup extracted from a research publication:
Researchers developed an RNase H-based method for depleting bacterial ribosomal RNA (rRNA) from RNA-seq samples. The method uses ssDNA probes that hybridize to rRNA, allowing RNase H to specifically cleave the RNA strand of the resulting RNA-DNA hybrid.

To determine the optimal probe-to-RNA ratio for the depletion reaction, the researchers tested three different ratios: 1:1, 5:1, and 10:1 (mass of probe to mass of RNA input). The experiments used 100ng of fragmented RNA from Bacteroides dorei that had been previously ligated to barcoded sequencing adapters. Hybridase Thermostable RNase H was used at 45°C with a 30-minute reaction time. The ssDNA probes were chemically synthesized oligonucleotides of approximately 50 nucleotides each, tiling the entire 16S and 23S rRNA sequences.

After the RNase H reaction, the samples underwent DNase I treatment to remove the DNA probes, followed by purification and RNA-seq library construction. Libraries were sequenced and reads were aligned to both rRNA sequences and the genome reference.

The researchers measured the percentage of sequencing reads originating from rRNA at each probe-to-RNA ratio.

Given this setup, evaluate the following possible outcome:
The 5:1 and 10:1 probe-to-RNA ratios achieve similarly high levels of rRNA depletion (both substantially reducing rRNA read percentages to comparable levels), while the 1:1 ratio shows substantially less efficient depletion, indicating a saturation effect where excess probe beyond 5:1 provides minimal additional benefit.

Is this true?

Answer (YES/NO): NO